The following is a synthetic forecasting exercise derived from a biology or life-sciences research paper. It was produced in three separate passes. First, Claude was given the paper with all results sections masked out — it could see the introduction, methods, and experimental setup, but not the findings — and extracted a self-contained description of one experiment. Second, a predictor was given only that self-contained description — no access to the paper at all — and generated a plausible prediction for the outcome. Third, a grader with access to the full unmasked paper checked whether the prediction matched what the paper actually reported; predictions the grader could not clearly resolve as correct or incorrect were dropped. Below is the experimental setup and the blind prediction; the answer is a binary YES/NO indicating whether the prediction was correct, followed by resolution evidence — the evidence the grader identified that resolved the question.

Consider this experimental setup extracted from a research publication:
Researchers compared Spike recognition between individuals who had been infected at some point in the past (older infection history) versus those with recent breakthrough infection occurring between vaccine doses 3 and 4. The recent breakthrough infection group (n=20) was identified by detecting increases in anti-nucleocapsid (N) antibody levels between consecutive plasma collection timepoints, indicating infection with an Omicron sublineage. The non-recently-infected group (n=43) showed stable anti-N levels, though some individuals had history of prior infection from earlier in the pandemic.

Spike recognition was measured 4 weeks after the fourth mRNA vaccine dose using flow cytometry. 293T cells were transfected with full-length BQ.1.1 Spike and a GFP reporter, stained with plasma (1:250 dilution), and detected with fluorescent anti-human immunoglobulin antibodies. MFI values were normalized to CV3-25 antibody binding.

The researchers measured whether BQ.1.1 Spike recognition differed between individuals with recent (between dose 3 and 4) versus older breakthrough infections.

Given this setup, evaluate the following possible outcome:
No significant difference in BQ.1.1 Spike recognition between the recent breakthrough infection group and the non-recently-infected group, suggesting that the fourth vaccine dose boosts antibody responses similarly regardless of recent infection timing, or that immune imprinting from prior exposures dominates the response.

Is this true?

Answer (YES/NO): NO